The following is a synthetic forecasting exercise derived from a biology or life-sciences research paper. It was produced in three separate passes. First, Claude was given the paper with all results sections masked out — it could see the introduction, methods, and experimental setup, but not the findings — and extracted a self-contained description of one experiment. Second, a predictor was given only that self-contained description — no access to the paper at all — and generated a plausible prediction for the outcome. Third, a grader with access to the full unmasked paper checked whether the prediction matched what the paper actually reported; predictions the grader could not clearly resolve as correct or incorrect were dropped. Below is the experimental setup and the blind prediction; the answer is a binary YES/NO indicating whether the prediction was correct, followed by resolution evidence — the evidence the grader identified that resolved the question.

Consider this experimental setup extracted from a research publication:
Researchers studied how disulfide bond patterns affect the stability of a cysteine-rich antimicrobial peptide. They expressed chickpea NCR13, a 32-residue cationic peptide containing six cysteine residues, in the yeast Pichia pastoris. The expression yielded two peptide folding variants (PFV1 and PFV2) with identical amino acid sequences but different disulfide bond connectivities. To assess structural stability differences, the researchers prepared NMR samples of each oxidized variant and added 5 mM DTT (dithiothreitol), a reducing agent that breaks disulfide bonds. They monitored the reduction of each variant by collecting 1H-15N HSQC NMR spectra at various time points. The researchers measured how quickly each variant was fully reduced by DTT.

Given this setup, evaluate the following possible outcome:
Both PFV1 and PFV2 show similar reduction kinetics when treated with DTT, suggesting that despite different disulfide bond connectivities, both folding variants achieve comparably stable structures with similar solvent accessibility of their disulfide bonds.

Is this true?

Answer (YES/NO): NO